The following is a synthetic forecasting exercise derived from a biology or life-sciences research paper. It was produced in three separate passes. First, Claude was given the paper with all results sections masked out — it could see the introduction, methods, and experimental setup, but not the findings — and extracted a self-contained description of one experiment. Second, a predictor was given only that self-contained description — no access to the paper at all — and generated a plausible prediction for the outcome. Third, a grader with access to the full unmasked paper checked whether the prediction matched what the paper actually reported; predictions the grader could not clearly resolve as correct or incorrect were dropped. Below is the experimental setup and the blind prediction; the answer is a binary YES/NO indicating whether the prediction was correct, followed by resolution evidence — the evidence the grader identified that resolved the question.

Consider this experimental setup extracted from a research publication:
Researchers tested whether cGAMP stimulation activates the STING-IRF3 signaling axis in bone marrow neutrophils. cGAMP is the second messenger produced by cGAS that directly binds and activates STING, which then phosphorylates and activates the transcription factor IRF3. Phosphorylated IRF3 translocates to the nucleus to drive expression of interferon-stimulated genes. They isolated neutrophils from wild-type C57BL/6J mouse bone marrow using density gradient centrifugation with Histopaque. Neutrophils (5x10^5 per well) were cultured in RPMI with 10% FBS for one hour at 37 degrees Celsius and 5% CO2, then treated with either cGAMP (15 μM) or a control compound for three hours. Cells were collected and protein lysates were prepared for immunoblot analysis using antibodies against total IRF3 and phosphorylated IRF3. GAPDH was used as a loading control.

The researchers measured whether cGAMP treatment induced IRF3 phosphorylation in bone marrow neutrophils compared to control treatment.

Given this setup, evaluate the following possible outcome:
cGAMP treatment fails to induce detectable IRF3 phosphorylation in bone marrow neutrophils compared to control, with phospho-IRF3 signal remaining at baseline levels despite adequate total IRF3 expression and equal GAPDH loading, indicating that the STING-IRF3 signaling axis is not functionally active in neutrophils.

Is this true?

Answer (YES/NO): NO